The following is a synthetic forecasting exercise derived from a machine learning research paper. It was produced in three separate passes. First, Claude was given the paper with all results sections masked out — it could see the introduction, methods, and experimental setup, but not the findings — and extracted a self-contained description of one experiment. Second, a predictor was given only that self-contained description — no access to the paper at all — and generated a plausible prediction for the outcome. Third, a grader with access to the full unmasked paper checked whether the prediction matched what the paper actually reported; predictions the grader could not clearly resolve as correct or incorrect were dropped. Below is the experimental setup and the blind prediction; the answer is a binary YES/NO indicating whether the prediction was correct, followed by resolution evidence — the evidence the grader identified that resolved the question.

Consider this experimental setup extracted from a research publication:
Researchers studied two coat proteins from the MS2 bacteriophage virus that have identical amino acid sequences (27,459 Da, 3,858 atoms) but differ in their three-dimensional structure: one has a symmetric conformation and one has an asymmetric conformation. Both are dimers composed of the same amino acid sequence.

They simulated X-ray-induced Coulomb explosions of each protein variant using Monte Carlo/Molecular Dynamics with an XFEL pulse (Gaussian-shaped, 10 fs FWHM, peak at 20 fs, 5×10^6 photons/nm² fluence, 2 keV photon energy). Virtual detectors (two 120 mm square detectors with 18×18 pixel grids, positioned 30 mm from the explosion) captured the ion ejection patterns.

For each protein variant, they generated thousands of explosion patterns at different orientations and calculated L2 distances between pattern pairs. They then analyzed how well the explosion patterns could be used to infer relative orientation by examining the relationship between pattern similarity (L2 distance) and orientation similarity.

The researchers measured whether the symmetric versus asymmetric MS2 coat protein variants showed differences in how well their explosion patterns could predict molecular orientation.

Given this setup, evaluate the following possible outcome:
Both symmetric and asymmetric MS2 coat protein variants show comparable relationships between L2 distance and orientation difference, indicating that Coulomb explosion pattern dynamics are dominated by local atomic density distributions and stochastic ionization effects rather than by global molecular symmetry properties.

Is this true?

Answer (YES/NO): NO